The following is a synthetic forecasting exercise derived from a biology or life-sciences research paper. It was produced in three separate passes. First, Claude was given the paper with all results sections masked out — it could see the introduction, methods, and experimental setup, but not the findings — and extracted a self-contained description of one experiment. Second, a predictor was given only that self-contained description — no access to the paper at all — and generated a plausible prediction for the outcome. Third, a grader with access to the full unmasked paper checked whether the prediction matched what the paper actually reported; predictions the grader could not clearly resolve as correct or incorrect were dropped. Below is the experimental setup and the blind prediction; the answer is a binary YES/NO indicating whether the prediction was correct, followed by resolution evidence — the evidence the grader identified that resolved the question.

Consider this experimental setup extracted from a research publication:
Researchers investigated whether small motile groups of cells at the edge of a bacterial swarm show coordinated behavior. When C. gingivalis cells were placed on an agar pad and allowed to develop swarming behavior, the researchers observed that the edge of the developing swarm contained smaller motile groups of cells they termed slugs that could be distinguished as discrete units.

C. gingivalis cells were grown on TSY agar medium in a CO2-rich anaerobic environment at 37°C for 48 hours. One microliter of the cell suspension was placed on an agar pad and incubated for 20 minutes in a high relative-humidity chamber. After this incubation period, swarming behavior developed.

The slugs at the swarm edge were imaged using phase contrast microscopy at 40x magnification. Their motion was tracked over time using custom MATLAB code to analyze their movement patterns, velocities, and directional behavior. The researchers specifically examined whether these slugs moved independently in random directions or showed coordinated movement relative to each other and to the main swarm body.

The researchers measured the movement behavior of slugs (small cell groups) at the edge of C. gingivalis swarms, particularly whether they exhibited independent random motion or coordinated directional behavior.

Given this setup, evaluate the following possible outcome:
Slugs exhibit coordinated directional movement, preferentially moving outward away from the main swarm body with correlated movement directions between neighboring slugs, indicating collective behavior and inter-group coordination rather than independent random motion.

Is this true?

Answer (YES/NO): NO